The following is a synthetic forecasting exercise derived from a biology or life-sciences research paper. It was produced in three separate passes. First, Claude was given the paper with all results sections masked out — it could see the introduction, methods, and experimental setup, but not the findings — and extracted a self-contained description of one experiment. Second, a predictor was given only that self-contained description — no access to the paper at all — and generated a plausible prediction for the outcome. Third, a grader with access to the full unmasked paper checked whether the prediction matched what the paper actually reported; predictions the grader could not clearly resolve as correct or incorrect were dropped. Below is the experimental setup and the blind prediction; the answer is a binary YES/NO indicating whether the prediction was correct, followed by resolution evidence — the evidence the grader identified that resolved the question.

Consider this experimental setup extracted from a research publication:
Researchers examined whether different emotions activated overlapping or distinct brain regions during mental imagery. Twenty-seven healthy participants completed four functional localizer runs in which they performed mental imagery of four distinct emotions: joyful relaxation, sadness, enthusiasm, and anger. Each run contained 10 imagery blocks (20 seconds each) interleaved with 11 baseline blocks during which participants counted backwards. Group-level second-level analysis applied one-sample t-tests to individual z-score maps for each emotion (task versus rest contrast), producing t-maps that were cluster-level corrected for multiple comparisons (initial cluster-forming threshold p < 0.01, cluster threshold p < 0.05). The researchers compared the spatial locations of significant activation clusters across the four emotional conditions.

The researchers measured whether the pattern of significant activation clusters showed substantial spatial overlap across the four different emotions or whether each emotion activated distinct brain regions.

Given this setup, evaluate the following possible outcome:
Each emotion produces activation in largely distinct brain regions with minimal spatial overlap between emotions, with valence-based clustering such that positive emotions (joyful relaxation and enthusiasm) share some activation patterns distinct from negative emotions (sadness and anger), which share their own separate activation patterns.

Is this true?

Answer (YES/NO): NO